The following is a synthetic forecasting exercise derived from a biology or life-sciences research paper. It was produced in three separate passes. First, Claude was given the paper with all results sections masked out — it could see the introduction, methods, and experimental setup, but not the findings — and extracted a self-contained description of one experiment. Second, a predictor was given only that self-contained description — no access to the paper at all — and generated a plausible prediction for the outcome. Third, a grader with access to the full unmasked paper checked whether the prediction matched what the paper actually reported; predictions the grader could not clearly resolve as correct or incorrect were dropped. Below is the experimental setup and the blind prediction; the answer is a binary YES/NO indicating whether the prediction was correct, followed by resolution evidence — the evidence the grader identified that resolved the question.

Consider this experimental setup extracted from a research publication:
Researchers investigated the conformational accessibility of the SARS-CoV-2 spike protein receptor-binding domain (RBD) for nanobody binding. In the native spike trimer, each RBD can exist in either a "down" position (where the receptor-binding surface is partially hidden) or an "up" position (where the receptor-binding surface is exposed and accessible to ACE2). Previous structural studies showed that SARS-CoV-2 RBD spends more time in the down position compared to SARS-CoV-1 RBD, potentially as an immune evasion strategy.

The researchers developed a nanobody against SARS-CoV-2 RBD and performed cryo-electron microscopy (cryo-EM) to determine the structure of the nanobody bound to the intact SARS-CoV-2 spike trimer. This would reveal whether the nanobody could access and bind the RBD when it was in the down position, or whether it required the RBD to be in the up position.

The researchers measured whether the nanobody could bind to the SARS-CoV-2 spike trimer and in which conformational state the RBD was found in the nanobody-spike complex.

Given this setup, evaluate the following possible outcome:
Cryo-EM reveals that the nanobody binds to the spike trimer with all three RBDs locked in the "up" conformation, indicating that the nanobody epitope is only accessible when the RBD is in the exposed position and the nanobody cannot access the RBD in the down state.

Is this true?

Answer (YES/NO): NO